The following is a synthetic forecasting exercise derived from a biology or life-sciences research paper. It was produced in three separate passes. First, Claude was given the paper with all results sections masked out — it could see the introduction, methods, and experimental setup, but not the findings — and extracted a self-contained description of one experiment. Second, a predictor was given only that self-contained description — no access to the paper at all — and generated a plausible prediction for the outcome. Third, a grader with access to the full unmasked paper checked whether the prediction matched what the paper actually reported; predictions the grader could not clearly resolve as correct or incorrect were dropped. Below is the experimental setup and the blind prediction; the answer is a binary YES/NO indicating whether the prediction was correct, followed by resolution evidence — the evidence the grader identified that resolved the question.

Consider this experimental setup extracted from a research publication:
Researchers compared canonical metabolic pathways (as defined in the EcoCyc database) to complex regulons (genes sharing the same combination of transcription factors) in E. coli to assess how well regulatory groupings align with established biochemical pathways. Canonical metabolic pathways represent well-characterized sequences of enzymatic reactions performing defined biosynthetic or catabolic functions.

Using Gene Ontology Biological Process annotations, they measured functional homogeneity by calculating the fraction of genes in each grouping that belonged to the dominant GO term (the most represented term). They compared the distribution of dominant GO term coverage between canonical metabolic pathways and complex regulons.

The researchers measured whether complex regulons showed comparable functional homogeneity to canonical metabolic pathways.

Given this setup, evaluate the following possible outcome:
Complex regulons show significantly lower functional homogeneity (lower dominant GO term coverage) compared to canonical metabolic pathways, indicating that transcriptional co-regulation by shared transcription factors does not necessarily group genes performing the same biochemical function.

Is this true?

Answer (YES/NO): NO